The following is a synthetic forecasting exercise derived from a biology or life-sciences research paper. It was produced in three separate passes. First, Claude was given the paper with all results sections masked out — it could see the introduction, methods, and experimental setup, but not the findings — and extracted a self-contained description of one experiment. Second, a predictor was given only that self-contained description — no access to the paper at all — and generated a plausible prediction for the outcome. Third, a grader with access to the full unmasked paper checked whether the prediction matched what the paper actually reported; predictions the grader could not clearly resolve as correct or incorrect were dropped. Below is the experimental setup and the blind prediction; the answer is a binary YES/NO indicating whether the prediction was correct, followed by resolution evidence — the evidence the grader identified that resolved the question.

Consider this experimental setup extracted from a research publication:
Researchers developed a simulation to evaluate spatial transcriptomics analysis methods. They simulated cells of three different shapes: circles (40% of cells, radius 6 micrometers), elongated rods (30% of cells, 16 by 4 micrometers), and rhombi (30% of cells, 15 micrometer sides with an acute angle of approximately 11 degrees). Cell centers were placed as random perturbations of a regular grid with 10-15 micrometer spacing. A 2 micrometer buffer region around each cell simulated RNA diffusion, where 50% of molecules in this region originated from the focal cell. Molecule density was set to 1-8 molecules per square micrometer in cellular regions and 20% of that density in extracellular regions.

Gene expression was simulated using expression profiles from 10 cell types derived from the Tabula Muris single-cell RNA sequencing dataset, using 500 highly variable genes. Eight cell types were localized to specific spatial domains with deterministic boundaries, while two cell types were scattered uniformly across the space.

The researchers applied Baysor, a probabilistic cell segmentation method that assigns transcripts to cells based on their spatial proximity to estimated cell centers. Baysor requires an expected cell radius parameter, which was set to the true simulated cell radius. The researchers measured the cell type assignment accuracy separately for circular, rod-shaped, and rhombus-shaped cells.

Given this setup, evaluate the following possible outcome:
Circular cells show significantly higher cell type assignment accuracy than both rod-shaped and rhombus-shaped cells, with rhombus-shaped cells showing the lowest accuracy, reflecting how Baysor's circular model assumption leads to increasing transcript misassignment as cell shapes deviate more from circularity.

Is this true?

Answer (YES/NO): NO